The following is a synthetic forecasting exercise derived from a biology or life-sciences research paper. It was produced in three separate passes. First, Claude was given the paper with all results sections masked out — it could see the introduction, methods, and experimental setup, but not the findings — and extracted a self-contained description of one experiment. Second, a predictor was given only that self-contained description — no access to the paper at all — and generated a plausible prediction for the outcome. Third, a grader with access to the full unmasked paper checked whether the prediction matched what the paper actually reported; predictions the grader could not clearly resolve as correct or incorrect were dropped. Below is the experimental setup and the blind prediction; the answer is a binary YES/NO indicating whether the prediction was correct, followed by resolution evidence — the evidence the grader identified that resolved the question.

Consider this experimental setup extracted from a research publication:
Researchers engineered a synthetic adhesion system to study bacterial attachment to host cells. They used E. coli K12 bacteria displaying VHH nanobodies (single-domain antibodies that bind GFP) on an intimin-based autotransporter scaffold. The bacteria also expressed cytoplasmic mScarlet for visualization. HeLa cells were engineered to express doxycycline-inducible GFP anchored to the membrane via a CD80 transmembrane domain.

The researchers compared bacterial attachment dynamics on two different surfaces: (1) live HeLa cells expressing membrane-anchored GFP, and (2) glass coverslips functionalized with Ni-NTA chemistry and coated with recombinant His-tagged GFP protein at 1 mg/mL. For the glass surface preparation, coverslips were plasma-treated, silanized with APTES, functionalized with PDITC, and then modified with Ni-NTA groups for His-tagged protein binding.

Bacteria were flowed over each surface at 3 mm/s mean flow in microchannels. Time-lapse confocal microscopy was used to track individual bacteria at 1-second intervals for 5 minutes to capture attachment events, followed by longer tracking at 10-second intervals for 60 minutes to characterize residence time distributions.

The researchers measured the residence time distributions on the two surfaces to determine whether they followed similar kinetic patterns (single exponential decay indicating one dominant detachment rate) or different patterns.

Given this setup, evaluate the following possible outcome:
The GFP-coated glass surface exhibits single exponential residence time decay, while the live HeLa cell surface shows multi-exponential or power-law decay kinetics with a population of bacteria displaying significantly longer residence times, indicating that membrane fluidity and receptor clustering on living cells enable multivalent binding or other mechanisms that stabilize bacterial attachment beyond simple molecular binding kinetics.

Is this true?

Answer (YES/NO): NO